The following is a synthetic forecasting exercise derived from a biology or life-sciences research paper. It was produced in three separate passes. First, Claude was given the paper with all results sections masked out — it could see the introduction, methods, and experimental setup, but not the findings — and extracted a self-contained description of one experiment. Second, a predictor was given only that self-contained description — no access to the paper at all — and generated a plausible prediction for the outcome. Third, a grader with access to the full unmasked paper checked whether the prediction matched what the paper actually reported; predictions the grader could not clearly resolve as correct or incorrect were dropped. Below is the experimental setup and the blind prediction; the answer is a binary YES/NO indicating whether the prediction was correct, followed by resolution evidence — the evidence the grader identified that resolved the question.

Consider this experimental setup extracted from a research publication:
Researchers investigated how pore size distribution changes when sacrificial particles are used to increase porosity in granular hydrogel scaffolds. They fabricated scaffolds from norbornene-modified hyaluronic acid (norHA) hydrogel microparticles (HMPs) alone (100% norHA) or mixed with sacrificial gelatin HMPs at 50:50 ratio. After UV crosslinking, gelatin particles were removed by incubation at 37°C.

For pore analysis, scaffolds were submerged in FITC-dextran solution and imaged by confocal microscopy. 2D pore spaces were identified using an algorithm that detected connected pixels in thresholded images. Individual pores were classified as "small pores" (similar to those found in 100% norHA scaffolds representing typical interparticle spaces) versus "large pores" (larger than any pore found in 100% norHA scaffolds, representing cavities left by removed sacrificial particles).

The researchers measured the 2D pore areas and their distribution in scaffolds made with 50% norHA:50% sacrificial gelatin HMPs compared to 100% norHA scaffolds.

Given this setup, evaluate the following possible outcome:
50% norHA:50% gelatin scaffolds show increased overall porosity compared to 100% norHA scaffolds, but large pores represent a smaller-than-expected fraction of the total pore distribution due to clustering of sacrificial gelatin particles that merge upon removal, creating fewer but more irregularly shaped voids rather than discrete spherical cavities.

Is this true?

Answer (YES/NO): NO